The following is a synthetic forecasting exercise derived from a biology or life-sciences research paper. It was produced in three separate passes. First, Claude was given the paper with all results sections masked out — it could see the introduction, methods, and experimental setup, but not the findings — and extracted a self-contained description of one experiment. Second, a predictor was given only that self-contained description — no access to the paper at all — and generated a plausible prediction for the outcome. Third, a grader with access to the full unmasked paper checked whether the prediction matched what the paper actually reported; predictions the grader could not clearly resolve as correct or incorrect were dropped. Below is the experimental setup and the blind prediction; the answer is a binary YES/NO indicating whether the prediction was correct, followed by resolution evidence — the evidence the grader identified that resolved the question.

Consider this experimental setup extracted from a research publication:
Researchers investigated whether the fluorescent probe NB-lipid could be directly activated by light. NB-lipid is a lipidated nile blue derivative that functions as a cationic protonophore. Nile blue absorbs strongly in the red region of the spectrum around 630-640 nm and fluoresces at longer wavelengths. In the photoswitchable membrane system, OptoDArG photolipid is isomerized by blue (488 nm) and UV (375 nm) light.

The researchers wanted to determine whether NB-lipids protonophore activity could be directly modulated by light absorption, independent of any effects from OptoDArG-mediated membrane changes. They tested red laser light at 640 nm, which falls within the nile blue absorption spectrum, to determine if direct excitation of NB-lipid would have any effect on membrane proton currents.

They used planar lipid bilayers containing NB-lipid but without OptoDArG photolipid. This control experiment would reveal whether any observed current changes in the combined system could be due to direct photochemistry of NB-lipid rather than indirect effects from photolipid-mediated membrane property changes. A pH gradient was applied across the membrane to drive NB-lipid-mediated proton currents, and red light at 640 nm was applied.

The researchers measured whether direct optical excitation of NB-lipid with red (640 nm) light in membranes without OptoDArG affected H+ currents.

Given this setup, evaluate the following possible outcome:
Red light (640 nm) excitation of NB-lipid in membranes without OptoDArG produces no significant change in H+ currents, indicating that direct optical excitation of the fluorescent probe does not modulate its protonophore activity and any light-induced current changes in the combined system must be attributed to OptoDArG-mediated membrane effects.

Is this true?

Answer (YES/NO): NO